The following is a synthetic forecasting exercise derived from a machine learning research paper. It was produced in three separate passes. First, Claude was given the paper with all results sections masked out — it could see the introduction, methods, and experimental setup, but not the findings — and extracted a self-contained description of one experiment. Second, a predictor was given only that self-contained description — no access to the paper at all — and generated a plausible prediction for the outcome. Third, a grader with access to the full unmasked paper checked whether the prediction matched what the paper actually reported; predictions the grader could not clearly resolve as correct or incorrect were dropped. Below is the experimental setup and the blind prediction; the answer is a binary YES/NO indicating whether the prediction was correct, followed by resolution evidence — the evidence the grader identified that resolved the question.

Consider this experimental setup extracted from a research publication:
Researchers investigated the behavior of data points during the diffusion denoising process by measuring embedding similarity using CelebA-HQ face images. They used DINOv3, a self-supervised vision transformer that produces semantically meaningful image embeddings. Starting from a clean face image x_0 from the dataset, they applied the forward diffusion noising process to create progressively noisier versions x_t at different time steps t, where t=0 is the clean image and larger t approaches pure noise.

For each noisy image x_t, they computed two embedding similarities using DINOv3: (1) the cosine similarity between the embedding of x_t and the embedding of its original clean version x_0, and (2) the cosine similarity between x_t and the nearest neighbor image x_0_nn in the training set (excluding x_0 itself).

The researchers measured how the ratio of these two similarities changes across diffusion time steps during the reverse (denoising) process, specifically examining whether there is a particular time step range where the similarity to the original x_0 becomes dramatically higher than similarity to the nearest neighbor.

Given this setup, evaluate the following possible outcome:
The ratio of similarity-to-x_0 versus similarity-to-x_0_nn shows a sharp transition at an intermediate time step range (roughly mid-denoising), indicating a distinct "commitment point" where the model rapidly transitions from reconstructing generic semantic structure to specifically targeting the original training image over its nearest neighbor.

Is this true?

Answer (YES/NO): NO